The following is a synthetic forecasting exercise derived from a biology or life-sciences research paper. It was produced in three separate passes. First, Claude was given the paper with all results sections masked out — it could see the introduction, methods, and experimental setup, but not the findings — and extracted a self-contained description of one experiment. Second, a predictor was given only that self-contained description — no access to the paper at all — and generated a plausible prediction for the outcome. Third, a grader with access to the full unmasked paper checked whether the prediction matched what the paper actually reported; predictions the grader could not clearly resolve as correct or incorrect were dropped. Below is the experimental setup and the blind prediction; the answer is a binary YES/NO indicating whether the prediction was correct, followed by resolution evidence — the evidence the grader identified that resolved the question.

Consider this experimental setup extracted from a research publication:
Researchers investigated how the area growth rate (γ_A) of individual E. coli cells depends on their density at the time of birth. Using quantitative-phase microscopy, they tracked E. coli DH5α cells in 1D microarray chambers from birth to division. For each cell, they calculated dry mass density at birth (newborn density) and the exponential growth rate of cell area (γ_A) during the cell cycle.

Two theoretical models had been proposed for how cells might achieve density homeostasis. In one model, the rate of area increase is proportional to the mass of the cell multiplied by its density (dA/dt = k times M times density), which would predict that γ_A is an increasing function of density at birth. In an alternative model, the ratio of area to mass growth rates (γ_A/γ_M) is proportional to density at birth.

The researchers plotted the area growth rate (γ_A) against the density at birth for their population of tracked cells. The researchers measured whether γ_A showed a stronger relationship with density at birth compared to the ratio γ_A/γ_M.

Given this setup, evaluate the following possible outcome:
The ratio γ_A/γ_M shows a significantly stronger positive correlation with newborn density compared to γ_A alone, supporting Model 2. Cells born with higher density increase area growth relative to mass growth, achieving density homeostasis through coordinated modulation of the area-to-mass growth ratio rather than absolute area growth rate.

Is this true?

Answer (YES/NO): NO